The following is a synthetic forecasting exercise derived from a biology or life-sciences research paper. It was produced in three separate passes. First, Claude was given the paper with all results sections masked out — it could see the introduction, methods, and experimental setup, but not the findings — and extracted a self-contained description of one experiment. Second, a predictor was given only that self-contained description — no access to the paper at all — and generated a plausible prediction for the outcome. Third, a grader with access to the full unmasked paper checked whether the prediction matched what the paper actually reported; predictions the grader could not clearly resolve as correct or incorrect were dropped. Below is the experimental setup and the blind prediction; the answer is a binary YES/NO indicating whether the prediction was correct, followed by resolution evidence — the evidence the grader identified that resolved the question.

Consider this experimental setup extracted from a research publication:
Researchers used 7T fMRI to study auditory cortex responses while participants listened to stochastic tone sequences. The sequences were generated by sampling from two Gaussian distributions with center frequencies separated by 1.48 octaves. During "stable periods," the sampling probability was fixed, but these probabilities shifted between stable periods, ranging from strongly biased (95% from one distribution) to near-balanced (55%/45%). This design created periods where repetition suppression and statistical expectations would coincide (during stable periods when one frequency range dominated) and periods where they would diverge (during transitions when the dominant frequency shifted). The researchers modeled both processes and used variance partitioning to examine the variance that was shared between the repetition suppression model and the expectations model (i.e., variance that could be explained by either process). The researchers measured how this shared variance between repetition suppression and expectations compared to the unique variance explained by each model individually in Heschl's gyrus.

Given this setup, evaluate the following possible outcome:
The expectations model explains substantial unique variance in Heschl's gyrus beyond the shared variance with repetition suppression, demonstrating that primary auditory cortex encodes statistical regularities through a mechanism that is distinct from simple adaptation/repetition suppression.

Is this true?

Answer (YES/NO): YES